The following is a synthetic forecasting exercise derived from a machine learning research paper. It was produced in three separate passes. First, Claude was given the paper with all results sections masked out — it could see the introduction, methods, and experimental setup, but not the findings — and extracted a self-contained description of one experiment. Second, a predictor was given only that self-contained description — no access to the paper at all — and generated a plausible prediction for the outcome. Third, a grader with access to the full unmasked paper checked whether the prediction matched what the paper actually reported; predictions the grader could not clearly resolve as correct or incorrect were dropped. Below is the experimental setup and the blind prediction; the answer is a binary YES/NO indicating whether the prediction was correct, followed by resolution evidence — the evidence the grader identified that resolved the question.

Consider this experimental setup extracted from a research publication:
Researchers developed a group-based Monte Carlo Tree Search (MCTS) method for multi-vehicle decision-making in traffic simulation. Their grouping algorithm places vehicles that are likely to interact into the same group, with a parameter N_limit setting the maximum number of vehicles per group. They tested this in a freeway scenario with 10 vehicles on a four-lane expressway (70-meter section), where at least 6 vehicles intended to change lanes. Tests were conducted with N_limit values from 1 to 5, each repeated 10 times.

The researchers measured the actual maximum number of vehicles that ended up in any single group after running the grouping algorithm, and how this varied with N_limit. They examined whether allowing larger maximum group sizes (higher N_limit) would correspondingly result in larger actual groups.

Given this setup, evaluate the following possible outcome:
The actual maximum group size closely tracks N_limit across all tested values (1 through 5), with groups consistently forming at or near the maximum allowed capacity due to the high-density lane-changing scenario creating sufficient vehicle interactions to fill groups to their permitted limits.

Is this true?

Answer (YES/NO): NO